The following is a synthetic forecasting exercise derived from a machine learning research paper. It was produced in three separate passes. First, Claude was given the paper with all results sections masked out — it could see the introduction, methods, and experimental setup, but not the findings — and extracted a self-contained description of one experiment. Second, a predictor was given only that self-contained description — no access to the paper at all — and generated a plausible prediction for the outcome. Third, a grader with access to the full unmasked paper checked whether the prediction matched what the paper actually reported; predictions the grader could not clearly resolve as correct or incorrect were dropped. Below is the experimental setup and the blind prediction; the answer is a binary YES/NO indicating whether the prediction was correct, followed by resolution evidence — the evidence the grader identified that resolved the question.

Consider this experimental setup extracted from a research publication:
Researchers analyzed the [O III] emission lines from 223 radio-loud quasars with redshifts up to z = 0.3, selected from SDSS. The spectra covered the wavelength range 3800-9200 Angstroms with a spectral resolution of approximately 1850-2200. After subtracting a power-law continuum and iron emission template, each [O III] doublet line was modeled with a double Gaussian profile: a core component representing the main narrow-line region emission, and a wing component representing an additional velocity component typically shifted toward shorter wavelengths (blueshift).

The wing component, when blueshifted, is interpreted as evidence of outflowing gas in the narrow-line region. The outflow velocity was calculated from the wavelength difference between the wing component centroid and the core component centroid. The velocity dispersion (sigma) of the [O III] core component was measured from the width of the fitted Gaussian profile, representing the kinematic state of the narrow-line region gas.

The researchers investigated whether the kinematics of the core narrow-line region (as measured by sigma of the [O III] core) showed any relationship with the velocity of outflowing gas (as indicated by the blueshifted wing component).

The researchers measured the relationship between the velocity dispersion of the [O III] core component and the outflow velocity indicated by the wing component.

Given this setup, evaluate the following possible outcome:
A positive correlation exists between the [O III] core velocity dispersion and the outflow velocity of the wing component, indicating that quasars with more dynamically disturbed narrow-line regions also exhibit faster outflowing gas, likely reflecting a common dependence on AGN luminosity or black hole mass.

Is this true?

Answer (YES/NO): NO